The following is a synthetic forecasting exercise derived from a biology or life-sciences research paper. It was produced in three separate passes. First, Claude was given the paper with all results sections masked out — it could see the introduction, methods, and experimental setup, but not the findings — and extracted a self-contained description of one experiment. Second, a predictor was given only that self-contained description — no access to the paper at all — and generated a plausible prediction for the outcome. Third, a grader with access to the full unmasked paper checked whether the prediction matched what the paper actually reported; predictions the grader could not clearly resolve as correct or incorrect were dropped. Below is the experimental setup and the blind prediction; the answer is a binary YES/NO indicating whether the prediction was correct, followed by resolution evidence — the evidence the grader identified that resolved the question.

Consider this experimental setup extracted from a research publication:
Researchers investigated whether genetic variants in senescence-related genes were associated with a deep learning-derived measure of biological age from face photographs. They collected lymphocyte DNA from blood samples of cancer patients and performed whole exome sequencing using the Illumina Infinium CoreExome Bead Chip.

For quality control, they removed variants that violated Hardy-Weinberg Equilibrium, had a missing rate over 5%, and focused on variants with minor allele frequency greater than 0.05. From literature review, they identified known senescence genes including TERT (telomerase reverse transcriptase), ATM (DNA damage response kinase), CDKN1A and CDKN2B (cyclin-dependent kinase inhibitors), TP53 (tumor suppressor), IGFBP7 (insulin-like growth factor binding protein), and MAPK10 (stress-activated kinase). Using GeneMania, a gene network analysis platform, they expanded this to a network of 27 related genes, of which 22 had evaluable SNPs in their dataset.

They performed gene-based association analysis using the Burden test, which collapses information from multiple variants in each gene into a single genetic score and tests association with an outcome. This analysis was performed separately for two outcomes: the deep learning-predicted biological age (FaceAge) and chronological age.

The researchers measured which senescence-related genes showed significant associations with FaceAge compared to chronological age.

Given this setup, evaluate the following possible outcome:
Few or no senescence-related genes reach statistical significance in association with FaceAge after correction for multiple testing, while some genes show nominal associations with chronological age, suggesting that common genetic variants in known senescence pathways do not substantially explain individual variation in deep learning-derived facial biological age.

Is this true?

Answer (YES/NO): NO